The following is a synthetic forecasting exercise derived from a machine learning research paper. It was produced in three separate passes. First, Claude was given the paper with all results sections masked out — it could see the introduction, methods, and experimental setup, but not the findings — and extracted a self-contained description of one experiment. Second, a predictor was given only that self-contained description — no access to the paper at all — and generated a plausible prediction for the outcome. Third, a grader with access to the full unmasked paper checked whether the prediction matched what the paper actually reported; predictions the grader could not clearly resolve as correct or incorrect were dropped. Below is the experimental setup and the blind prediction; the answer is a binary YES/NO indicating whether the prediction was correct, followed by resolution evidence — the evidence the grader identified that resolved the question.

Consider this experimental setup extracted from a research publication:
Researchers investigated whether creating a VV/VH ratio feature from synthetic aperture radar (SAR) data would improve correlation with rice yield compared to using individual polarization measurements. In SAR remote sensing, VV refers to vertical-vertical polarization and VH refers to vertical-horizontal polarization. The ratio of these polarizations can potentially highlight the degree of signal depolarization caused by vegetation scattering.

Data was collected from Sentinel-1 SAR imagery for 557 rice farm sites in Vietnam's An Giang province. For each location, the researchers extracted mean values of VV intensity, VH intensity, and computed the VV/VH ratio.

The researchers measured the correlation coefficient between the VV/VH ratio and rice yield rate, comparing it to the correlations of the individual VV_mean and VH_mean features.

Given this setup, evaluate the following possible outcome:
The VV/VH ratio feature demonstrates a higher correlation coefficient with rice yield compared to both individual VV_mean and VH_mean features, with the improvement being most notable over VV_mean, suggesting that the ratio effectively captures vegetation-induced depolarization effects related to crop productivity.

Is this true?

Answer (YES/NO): YES